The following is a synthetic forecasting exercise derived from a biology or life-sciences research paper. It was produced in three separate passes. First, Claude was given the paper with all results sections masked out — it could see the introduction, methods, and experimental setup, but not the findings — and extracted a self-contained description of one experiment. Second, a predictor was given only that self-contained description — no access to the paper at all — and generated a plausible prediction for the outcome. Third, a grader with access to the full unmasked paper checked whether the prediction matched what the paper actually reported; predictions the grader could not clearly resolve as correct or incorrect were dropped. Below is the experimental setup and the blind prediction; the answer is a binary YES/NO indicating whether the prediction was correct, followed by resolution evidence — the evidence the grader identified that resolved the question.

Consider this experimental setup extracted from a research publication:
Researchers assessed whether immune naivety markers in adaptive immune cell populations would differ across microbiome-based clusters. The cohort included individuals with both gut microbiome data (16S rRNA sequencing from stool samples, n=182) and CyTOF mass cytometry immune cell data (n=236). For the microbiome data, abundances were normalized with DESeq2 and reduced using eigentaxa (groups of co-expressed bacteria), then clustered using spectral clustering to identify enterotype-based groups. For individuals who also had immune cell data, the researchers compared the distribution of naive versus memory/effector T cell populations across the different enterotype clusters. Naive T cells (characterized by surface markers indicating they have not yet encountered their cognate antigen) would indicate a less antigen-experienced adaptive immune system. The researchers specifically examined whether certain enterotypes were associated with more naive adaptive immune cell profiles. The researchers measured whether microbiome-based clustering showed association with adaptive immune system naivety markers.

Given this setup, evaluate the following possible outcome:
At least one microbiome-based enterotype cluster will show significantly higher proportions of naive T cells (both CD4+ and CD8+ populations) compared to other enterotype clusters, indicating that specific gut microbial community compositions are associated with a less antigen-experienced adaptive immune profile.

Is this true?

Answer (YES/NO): NO